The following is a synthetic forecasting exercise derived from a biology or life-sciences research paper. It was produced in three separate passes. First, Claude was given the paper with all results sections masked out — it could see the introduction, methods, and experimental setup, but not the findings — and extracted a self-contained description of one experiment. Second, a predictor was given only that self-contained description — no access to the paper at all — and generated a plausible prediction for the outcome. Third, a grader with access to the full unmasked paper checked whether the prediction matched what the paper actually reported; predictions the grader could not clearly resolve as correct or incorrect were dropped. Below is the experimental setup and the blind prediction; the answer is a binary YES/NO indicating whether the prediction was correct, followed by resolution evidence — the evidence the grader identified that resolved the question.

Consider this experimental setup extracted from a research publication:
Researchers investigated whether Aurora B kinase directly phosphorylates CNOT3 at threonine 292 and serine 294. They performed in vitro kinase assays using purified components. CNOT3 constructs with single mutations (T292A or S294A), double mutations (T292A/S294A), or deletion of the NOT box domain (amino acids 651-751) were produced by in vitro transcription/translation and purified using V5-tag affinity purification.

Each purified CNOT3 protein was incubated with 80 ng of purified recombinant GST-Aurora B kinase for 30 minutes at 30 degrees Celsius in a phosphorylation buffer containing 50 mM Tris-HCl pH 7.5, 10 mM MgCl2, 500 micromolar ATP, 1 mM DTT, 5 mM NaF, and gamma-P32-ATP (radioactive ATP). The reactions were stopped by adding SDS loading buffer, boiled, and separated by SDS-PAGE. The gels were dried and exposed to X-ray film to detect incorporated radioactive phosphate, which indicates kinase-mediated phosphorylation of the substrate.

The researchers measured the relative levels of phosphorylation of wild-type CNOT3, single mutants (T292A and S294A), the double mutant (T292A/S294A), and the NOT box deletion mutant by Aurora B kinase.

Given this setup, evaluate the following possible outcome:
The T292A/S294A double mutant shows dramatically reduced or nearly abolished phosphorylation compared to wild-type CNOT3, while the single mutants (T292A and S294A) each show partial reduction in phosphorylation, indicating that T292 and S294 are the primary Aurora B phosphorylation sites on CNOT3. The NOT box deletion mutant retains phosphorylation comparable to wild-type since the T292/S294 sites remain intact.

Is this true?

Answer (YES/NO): NO